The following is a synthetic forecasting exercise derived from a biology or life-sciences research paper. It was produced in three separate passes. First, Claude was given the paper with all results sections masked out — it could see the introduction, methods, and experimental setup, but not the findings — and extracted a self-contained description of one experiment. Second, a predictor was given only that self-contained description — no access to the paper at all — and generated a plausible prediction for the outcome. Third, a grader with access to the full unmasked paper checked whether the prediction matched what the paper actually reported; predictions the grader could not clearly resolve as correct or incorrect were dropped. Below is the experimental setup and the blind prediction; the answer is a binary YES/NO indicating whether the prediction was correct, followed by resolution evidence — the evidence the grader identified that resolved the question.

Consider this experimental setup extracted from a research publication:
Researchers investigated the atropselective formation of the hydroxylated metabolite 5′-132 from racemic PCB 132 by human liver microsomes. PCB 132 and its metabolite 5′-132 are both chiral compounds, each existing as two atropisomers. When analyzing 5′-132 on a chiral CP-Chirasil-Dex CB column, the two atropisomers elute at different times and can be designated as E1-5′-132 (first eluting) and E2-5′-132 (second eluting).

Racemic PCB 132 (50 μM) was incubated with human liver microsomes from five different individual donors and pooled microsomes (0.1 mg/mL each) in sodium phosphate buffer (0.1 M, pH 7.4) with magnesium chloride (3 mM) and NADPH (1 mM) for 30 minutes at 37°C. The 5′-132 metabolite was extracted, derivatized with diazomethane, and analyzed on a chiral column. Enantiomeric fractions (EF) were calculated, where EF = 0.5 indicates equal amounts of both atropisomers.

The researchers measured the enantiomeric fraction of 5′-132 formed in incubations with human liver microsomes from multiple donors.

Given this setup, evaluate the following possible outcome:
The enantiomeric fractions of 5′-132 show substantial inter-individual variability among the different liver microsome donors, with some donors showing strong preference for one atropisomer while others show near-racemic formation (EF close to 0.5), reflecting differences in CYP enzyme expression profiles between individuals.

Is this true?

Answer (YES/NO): NO